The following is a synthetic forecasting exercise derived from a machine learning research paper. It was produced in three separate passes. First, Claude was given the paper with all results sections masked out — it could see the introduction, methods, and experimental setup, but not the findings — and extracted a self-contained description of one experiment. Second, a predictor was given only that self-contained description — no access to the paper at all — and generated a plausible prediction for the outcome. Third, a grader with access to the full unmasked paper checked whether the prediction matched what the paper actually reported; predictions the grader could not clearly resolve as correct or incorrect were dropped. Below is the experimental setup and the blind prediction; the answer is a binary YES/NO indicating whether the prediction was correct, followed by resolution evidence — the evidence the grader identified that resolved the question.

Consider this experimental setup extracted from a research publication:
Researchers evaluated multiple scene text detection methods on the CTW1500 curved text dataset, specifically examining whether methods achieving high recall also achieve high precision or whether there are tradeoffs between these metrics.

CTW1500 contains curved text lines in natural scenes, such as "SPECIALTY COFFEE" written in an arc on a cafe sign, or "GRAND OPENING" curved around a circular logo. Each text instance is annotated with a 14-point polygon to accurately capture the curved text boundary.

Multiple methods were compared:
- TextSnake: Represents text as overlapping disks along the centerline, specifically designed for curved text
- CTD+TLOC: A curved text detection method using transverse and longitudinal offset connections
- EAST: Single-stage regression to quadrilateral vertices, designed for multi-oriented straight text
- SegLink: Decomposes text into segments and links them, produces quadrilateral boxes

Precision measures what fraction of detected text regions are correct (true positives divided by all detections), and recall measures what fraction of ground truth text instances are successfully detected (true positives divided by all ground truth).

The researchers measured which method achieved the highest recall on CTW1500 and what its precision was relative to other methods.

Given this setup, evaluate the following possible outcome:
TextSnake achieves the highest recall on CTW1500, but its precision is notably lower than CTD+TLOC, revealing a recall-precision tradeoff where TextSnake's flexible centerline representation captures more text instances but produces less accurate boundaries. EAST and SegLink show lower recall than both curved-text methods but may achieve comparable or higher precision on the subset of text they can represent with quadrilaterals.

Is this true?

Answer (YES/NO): NO